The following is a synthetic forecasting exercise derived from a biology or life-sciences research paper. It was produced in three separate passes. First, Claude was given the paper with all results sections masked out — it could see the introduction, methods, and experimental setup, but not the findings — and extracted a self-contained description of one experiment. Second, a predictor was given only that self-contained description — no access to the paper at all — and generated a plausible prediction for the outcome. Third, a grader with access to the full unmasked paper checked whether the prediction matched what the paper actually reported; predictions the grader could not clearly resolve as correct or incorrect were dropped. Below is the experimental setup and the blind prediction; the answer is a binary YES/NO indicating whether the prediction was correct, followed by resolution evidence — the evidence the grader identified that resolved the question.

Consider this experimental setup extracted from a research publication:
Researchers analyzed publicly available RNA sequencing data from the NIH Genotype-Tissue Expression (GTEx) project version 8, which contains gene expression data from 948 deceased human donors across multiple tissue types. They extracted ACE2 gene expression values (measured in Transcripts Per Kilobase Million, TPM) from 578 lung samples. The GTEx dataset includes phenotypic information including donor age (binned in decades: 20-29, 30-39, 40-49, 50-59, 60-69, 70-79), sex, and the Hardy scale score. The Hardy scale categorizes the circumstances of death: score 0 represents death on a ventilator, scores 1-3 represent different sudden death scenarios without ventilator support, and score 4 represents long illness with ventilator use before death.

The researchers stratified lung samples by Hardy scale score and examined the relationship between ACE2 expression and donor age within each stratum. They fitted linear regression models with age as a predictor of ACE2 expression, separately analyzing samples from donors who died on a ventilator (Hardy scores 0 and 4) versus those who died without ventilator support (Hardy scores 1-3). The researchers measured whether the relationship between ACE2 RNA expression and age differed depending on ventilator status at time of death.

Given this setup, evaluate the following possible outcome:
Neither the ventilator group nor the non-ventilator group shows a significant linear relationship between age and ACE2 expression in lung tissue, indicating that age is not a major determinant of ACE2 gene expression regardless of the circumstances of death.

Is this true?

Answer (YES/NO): NO